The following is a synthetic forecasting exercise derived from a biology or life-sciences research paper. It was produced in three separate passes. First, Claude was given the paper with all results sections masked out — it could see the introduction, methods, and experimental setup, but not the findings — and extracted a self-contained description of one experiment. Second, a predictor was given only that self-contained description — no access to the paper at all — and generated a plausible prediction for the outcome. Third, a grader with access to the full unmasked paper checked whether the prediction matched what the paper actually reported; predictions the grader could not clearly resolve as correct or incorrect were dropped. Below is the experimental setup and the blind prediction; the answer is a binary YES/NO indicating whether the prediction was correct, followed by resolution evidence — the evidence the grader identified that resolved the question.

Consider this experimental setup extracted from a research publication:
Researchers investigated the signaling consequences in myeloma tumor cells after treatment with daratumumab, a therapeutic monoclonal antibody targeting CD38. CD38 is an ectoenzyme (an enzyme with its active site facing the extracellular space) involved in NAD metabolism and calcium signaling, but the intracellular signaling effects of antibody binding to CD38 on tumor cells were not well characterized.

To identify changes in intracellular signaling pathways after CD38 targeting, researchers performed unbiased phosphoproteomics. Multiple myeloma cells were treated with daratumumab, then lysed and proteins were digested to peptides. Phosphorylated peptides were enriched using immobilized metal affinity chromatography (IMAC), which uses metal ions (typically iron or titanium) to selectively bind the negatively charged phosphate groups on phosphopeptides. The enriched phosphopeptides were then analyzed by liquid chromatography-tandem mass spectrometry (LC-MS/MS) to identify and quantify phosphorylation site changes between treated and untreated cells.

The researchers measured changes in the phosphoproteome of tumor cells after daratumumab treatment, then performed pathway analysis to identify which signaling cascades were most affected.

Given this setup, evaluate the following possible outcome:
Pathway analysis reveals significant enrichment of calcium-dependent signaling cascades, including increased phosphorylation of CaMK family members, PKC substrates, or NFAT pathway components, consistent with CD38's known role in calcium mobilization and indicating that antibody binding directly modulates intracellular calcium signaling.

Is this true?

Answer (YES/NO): NO